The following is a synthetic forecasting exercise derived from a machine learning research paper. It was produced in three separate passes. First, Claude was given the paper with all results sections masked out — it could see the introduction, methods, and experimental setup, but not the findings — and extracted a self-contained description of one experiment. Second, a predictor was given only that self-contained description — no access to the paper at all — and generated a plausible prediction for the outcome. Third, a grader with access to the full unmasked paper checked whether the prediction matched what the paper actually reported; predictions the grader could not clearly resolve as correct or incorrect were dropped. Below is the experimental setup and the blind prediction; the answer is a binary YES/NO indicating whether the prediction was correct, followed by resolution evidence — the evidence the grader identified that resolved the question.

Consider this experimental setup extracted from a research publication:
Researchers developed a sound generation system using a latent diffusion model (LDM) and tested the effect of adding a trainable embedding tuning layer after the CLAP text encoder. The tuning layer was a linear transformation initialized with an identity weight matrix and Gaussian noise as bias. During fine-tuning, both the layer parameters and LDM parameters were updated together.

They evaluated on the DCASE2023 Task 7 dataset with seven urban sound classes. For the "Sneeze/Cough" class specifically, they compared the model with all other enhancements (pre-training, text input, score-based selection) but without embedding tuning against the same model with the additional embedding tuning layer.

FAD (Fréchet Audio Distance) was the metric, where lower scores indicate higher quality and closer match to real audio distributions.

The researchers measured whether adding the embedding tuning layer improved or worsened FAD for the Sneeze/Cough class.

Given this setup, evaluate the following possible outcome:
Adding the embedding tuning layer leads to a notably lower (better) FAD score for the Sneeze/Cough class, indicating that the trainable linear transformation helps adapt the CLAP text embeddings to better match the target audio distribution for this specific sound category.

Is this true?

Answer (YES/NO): NO